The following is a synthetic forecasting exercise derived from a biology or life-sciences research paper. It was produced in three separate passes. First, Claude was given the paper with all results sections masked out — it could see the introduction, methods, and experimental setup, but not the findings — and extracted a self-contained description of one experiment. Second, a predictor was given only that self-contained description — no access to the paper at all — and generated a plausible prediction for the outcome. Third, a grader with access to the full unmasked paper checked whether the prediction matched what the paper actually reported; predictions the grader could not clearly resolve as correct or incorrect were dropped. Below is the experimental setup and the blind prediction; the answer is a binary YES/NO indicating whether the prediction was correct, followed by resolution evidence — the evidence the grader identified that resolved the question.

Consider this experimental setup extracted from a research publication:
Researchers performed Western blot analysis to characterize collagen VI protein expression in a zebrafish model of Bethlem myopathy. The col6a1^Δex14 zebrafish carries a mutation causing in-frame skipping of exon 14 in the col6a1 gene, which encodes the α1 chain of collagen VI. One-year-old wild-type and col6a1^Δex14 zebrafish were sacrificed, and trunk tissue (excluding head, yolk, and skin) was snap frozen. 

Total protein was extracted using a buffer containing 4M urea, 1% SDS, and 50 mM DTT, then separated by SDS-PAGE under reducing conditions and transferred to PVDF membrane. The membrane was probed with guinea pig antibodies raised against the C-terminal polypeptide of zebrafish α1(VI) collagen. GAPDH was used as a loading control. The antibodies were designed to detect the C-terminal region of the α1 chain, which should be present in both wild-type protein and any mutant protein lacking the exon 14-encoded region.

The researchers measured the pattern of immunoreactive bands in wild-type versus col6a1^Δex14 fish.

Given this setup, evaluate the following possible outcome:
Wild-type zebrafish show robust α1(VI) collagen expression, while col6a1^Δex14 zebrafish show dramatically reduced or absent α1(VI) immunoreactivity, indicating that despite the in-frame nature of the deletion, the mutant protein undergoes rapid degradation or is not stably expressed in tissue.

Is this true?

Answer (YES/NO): YES